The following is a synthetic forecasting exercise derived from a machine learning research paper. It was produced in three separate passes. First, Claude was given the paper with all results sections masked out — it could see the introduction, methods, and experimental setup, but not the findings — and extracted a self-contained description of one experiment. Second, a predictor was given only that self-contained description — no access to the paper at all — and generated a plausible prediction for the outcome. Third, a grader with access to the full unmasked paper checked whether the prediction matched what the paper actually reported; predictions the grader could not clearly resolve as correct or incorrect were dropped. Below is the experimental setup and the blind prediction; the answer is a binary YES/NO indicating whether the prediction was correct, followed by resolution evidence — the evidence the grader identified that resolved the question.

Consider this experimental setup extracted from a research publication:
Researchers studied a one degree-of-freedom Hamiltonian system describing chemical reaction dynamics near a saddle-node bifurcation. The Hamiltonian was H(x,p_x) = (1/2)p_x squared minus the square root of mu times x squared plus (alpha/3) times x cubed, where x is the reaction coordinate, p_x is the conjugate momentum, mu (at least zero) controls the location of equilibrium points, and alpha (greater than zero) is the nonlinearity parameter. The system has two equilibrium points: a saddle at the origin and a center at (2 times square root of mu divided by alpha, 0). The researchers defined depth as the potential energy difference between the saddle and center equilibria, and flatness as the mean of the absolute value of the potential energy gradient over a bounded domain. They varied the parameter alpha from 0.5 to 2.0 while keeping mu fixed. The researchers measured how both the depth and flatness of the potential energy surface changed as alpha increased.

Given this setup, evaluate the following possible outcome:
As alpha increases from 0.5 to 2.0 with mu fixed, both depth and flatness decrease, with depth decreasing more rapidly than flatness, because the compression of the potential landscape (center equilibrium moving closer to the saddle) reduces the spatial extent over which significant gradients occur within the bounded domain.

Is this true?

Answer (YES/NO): NO